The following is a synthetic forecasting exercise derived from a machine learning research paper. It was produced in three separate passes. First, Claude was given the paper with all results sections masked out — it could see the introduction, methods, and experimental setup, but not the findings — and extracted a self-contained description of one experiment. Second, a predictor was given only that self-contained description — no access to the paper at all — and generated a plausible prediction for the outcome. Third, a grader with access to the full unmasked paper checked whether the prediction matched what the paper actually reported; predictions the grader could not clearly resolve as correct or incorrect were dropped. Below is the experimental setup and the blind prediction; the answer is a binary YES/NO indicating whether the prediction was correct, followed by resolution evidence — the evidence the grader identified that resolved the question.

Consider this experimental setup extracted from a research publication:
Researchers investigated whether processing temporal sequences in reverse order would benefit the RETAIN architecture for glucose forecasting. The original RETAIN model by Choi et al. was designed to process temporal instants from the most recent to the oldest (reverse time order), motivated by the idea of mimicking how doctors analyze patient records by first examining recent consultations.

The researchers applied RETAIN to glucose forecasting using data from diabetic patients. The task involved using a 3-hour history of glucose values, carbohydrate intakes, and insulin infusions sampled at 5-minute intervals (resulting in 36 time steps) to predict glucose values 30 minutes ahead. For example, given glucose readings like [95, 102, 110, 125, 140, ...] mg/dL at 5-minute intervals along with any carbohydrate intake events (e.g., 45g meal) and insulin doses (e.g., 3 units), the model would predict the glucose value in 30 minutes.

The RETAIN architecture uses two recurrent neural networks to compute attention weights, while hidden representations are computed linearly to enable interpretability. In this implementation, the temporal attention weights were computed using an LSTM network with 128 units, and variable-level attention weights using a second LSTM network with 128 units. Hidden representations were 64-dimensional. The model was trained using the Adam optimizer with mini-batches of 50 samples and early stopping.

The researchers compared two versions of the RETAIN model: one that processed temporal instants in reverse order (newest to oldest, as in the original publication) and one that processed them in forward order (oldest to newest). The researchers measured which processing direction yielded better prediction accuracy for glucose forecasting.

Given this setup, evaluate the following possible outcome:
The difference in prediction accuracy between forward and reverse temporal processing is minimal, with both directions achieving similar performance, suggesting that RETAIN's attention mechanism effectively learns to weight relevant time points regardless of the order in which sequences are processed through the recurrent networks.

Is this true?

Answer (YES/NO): YES